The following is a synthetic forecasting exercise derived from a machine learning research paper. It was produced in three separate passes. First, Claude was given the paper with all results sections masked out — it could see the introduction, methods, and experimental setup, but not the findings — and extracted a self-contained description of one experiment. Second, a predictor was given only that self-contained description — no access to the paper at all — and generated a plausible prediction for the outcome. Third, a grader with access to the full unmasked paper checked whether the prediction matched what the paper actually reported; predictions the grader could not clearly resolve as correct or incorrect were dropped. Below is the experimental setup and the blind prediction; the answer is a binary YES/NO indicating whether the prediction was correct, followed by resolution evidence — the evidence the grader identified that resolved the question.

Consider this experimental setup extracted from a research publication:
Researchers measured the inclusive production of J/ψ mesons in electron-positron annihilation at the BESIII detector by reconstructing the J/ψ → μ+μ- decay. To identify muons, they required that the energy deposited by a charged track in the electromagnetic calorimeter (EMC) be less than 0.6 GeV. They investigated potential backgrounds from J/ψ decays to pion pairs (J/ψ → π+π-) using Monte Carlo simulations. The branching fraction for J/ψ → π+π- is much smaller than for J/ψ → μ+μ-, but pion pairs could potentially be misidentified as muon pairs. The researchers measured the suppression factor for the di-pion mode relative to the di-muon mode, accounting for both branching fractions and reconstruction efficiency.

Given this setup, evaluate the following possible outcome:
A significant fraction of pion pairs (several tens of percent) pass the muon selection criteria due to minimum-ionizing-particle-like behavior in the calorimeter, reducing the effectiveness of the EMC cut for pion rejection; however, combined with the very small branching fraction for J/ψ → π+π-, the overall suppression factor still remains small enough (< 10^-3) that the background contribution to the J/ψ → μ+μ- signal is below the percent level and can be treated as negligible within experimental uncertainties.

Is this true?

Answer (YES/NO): NO